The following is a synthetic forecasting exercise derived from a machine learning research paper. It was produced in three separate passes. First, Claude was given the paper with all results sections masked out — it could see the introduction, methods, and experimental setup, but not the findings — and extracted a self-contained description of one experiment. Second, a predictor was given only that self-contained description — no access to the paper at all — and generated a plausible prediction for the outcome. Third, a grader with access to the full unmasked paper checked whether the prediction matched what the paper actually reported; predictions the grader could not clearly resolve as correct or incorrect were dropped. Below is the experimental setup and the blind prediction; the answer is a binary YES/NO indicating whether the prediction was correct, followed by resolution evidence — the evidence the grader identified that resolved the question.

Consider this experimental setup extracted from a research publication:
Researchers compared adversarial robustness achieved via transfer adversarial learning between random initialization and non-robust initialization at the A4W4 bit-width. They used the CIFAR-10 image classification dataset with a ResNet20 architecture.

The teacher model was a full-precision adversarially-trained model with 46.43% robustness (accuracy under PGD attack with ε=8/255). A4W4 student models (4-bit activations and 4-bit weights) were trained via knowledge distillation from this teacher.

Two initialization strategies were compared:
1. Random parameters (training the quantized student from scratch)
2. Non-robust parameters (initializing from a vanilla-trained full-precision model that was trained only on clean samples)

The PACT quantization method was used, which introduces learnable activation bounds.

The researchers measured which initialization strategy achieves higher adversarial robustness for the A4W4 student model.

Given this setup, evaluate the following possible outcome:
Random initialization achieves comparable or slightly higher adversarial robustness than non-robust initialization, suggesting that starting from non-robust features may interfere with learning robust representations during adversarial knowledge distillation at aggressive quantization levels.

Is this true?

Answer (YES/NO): NO